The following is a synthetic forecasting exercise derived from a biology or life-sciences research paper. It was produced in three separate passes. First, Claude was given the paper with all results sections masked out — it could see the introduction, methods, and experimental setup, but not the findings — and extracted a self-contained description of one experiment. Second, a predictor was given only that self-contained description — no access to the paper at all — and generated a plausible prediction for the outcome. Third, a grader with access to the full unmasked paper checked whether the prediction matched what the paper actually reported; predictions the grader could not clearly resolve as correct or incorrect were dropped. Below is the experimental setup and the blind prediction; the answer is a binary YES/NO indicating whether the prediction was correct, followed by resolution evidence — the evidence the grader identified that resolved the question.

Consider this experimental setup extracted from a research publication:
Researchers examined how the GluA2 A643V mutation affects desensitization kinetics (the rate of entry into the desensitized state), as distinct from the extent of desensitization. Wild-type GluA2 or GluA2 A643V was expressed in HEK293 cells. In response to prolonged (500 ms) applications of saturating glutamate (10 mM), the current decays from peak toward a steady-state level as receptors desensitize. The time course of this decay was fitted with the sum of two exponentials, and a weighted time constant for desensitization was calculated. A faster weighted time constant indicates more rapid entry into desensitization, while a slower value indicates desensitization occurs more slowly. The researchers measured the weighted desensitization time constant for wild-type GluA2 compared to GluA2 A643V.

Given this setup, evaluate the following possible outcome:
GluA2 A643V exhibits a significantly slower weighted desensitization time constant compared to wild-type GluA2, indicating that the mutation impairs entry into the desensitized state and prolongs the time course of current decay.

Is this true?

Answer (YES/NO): YES